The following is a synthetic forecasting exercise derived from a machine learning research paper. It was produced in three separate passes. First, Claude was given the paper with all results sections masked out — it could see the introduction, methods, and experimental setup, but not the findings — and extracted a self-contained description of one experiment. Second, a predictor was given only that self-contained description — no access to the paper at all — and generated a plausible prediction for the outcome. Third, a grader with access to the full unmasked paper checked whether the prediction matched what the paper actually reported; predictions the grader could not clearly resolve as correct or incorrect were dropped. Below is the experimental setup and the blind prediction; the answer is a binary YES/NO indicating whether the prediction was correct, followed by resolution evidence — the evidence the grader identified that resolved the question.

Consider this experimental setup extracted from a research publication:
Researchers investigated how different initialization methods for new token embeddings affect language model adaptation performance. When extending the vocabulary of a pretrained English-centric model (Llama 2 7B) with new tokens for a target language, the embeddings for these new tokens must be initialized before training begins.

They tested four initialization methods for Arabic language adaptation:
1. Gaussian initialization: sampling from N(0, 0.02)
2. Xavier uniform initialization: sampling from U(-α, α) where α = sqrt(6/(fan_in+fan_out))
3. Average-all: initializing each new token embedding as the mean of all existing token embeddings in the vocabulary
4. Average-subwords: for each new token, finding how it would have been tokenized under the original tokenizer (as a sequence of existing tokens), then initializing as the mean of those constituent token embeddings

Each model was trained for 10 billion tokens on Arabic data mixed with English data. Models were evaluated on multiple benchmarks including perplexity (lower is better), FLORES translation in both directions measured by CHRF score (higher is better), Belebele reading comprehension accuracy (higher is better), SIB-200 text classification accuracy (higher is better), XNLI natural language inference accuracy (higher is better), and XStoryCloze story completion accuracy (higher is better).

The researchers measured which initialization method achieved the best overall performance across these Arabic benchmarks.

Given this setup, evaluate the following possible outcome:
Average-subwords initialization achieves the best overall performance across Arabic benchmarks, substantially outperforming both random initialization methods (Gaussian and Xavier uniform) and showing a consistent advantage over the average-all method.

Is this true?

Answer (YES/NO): NO